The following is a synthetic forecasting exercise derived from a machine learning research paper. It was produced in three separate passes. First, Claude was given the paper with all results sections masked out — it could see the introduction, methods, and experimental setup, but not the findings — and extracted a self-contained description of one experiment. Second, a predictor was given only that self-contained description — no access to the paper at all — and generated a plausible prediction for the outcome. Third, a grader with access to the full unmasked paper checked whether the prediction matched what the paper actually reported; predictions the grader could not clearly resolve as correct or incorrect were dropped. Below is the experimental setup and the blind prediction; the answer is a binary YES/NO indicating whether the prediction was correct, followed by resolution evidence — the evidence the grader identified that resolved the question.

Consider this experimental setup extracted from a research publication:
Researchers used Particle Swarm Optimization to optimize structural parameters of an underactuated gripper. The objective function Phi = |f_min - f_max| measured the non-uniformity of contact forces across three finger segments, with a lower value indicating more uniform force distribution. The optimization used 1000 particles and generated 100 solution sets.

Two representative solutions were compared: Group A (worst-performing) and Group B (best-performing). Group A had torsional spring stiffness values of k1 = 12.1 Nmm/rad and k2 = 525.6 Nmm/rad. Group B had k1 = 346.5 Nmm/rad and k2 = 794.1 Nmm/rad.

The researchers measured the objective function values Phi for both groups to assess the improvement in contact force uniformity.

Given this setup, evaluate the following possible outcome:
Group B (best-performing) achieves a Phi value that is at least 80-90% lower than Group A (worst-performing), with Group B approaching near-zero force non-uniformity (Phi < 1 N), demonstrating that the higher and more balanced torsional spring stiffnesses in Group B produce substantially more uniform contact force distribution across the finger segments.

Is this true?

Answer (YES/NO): YES